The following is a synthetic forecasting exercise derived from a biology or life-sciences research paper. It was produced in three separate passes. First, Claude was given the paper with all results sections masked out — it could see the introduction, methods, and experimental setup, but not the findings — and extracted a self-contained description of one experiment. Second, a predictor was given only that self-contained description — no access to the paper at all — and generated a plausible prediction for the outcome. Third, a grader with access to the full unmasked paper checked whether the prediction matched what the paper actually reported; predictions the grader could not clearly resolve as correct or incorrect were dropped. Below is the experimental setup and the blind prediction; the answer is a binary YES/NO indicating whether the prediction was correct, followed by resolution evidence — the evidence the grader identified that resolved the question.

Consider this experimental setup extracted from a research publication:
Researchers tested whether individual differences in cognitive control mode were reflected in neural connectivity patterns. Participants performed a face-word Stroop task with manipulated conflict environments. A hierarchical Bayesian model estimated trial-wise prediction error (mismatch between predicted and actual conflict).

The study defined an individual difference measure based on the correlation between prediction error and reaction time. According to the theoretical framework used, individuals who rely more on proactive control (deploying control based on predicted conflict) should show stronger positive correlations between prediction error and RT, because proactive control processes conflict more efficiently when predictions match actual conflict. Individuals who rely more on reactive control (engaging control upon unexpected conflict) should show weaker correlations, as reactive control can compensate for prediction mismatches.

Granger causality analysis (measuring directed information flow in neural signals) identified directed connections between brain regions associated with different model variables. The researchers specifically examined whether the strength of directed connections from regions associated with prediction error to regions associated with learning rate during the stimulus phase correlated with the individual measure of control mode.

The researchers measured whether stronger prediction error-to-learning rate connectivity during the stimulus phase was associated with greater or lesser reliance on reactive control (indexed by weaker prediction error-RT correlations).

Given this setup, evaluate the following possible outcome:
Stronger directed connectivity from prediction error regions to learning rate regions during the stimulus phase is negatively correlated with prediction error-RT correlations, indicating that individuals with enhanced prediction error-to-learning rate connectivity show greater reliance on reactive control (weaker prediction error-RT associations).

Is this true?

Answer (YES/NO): YES